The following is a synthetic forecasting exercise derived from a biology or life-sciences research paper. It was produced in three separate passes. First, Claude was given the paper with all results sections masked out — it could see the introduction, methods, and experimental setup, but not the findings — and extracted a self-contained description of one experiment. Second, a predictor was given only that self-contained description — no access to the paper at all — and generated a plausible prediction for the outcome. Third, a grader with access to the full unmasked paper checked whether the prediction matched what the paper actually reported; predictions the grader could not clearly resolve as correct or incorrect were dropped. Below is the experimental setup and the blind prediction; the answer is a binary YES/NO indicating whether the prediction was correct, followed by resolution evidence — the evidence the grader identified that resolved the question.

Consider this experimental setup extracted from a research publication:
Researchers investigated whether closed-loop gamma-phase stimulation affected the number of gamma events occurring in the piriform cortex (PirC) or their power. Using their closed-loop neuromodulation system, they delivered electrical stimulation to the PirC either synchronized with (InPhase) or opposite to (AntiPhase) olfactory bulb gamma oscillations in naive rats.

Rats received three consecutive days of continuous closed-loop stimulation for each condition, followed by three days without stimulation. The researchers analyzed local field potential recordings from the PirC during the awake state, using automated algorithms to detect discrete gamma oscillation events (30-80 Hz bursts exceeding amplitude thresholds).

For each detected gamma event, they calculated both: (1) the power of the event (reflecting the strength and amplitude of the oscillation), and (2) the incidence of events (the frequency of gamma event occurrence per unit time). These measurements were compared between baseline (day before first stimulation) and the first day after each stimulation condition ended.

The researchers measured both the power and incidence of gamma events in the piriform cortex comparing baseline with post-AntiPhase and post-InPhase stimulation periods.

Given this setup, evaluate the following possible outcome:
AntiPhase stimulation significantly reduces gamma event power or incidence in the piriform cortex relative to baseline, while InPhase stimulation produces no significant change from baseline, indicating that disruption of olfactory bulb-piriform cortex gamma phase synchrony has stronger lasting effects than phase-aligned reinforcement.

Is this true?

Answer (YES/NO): NO